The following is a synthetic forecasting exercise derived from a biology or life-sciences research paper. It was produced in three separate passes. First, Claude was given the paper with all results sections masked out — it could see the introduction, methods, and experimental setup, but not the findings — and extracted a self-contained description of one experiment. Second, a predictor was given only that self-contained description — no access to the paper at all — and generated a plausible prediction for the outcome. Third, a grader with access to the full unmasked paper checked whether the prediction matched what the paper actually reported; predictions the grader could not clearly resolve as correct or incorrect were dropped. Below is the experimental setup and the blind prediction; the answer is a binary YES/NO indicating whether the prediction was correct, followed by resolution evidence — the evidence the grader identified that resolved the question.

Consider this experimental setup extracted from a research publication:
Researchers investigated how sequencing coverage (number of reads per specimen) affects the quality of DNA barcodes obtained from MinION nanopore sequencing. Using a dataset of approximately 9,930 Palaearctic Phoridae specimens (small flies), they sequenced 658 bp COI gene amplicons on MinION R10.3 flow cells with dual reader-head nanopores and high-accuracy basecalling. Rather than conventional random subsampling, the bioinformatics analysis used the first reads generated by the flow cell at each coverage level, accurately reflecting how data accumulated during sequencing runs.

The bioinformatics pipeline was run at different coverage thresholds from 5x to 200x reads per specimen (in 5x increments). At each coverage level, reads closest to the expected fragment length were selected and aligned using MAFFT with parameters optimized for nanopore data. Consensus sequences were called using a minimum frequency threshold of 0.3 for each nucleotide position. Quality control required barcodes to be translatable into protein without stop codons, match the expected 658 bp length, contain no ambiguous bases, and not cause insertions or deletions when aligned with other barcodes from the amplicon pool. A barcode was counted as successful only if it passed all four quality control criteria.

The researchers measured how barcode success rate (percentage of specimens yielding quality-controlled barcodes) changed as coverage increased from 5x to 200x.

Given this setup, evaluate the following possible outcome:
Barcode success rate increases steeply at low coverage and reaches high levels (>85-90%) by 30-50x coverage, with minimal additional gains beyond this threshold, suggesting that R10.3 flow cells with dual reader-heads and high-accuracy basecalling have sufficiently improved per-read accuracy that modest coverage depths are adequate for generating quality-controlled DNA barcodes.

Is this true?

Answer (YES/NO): YES